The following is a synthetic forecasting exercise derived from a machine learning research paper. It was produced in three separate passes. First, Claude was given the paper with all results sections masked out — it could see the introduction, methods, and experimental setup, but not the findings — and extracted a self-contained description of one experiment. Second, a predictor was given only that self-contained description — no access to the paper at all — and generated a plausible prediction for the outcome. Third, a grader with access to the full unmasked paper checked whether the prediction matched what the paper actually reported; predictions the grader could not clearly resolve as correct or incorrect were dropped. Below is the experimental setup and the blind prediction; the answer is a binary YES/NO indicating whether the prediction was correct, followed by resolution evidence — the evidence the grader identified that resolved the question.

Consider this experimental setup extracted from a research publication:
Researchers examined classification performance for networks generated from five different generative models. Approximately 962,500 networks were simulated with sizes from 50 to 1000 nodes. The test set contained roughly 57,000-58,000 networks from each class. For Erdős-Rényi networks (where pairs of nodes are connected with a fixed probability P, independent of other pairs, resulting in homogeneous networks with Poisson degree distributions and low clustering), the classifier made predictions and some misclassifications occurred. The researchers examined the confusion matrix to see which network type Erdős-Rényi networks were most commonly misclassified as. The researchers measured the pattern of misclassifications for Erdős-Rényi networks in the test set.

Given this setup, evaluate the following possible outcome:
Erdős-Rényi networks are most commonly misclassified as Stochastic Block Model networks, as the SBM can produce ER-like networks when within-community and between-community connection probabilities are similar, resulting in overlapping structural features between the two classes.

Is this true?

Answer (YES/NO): NO